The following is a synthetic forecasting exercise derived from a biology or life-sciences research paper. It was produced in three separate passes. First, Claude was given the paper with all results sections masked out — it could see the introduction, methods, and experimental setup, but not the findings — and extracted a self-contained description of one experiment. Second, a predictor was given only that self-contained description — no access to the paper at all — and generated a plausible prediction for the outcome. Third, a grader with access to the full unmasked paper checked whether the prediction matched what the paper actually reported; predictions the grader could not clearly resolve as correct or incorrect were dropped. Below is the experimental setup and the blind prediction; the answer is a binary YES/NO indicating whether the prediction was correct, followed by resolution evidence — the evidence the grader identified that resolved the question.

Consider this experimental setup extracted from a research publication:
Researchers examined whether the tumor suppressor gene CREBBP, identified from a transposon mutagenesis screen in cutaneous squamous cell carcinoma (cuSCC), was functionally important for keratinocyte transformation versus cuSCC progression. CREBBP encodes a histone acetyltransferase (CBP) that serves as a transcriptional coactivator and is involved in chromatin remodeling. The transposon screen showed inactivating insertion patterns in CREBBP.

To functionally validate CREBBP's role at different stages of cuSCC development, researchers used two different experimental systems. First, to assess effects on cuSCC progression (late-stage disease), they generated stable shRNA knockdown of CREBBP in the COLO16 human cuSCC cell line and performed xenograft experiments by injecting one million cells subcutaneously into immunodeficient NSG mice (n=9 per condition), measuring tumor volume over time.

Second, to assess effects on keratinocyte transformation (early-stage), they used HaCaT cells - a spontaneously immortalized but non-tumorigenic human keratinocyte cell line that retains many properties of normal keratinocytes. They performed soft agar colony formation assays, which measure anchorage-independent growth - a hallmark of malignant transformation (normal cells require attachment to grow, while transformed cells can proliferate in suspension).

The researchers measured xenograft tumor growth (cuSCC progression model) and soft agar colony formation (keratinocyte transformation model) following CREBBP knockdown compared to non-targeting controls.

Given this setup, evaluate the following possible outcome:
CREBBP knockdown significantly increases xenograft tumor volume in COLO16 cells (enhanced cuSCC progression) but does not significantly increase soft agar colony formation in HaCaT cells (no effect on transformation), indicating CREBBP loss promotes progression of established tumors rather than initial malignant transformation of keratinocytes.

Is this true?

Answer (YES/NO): NO